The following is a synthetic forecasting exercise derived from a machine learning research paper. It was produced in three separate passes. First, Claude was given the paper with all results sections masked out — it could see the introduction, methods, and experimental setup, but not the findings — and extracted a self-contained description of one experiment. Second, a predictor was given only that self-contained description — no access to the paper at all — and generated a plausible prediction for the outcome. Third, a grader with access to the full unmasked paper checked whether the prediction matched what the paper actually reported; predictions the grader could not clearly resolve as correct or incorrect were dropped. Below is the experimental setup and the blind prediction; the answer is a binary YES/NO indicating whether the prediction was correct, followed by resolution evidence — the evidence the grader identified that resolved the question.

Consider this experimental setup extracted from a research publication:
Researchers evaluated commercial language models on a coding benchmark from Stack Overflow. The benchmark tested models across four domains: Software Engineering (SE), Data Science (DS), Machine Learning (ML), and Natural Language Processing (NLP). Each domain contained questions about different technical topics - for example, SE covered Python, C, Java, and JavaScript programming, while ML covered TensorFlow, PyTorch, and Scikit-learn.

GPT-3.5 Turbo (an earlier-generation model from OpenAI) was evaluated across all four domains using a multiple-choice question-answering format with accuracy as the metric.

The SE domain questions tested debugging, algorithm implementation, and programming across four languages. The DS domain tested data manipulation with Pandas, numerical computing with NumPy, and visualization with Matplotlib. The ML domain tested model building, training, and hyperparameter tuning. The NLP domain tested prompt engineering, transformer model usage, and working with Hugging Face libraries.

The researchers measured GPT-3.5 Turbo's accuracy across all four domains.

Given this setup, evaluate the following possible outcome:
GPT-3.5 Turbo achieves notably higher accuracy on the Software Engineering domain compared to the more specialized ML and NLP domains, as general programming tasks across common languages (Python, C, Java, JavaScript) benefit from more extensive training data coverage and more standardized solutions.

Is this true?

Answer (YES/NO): NO